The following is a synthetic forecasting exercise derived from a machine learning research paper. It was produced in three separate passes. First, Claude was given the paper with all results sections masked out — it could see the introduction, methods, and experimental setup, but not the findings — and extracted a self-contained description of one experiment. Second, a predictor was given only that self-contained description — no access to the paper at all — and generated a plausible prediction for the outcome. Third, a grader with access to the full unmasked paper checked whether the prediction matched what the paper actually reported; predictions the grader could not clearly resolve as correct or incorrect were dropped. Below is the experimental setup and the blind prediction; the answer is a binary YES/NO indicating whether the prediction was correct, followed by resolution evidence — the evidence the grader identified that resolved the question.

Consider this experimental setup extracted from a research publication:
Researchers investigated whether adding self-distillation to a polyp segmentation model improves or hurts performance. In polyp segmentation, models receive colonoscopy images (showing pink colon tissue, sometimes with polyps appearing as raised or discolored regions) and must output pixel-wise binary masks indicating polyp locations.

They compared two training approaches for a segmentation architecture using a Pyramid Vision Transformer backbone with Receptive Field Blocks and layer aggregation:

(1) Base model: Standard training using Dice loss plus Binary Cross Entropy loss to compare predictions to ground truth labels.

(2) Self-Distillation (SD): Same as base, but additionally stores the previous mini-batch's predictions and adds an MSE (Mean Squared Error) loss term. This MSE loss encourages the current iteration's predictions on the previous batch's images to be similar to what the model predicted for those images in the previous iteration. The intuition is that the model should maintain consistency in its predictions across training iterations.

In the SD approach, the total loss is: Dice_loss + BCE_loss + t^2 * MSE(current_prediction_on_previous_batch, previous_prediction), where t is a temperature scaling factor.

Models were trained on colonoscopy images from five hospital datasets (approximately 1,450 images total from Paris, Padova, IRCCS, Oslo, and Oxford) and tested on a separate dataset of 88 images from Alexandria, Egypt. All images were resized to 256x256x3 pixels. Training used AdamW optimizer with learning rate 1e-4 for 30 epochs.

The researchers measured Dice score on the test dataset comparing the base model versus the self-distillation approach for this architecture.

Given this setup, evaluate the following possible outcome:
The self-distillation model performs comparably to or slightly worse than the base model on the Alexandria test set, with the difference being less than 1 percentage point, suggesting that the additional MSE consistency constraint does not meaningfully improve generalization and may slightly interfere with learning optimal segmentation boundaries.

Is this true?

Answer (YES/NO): YES